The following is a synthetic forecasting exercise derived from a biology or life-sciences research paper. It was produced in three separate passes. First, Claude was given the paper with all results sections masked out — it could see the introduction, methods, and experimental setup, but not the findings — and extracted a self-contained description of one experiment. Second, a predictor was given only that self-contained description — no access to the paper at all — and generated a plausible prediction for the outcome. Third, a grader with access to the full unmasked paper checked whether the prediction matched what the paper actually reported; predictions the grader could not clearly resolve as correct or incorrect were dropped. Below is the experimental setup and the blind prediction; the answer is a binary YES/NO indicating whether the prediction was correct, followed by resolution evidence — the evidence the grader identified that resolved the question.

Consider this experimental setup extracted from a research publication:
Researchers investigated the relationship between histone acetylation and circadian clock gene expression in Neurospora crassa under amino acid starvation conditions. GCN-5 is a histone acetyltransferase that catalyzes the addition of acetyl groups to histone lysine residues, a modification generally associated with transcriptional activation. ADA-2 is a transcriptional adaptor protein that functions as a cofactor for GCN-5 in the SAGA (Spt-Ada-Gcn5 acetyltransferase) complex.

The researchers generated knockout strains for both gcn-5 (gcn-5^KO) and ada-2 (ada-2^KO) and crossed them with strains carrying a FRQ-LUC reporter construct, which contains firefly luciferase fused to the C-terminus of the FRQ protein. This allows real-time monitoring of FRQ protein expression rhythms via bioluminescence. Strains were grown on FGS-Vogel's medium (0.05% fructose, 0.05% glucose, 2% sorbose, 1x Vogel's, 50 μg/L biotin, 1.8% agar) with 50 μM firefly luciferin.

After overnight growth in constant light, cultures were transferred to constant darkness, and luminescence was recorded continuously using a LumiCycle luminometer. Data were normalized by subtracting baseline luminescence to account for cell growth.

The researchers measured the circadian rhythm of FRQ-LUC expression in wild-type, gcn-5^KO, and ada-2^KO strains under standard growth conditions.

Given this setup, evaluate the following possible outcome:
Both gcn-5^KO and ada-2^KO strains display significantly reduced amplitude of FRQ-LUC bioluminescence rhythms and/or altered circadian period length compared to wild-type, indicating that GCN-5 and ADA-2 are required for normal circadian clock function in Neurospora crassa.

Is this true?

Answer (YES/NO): YES